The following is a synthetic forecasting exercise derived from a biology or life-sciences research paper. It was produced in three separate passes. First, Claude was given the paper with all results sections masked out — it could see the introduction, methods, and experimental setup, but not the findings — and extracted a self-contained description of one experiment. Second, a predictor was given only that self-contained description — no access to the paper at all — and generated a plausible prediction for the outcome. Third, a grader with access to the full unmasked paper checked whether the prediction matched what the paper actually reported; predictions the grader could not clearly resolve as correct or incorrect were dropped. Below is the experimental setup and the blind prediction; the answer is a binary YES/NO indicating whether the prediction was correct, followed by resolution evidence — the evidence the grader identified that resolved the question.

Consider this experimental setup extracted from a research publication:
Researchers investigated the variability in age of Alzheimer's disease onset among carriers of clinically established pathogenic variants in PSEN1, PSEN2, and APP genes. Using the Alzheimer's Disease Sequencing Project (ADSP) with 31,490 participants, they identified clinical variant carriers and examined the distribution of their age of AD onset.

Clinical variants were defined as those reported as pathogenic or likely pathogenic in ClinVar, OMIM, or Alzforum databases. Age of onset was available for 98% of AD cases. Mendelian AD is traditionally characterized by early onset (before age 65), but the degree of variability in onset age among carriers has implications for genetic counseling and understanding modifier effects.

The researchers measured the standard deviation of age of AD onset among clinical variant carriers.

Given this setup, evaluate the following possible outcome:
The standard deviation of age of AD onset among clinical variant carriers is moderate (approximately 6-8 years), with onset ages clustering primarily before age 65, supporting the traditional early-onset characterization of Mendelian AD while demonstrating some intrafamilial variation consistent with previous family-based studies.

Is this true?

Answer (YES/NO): NO